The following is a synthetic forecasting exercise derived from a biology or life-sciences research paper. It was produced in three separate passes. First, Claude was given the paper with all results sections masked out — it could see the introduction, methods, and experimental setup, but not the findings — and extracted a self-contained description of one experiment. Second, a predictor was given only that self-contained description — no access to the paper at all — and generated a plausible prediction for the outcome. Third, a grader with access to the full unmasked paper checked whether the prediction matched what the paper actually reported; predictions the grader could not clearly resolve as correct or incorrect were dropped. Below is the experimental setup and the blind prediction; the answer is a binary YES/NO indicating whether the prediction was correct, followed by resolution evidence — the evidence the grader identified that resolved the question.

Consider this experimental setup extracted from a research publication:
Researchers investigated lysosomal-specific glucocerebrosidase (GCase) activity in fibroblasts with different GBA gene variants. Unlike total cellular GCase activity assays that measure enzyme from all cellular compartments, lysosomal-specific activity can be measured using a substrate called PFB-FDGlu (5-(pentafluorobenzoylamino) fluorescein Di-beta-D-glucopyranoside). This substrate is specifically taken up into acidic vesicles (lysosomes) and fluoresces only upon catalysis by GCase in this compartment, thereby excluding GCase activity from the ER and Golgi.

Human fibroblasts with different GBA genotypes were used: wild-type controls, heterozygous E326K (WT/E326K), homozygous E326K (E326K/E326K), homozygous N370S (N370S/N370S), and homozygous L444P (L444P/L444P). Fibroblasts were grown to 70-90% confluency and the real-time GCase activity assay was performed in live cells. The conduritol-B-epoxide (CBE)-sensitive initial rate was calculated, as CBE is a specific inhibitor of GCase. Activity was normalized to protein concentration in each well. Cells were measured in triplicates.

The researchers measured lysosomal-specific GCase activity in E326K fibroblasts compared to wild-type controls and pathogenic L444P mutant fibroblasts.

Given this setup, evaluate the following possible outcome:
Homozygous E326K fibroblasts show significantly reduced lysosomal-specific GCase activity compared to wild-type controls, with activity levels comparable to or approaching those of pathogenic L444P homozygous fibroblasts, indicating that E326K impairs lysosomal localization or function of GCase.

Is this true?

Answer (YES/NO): NO